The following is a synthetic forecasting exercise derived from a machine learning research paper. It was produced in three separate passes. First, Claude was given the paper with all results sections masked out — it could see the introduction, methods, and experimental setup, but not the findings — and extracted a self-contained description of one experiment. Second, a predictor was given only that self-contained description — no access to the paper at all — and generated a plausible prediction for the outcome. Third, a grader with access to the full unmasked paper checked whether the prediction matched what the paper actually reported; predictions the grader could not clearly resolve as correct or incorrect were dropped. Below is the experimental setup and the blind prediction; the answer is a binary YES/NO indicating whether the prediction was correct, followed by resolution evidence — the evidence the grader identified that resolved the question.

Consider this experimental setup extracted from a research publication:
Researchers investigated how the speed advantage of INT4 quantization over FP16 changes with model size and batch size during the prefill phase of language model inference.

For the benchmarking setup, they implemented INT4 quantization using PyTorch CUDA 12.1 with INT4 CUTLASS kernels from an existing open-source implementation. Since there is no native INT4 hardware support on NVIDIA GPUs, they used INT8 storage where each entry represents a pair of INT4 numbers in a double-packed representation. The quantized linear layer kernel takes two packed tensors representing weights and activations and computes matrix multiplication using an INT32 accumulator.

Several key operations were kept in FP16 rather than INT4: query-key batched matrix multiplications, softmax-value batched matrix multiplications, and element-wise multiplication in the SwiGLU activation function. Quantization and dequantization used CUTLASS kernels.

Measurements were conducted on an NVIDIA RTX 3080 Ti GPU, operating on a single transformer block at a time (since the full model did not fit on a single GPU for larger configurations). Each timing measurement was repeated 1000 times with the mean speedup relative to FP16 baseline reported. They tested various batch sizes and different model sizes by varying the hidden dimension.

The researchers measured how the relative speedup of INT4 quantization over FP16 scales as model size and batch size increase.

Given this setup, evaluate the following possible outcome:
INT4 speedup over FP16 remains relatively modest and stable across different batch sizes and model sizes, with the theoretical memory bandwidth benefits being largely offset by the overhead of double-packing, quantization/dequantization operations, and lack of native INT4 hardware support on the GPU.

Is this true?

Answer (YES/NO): NO